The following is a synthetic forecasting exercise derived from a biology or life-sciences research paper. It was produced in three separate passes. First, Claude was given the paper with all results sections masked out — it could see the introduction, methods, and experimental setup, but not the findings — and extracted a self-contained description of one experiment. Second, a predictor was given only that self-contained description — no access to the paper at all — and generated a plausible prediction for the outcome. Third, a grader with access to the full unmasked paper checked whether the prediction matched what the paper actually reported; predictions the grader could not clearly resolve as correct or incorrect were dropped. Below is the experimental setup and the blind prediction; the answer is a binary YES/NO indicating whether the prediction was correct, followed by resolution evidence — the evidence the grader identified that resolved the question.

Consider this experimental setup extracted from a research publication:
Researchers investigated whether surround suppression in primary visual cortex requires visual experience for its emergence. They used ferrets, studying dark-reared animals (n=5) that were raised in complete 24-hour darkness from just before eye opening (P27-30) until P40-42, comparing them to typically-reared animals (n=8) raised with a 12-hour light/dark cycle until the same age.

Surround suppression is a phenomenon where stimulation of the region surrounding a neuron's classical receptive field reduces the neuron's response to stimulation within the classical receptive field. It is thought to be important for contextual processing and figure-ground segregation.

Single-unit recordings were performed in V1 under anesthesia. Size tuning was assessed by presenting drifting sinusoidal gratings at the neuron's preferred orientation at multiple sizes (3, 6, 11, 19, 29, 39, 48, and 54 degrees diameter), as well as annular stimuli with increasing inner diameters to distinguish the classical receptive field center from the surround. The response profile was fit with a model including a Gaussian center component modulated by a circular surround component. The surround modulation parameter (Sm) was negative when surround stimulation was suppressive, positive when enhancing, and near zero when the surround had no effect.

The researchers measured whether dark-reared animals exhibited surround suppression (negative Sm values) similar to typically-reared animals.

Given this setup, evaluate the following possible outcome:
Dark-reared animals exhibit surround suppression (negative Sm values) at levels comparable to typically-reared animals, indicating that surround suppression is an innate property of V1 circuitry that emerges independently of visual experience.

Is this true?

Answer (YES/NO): YES